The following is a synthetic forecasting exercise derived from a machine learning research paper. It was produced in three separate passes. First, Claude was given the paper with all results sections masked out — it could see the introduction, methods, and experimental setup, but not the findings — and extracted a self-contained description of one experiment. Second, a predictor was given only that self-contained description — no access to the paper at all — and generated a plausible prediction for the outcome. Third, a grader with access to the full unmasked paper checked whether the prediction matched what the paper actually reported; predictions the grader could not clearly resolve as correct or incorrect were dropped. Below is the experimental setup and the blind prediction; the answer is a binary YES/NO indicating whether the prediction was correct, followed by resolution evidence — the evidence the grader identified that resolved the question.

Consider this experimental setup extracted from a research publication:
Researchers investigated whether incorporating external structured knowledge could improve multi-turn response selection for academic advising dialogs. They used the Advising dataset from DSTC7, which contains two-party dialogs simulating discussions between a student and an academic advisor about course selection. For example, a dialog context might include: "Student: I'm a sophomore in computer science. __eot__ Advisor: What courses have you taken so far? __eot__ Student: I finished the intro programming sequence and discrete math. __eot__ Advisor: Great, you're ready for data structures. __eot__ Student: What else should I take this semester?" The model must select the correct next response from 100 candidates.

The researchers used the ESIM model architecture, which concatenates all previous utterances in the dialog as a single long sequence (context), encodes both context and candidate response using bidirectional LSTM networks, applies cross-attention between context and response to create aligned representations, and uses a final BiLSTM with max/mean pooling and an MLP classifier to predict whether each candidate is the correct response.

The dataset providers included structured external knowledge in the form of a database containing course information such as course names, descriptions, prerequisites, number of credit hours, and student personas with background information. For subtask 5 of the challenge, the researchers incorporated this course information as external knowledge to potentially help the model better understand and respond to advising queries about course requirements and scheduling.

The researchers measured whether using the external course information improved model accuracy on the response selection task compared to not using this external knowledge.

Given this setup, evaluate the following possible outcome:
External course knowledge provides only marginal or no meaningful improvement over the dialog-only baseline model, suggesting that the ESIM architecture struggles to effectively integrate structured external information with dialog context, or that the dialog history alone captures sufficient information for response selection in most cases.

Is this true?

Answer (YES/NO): YES